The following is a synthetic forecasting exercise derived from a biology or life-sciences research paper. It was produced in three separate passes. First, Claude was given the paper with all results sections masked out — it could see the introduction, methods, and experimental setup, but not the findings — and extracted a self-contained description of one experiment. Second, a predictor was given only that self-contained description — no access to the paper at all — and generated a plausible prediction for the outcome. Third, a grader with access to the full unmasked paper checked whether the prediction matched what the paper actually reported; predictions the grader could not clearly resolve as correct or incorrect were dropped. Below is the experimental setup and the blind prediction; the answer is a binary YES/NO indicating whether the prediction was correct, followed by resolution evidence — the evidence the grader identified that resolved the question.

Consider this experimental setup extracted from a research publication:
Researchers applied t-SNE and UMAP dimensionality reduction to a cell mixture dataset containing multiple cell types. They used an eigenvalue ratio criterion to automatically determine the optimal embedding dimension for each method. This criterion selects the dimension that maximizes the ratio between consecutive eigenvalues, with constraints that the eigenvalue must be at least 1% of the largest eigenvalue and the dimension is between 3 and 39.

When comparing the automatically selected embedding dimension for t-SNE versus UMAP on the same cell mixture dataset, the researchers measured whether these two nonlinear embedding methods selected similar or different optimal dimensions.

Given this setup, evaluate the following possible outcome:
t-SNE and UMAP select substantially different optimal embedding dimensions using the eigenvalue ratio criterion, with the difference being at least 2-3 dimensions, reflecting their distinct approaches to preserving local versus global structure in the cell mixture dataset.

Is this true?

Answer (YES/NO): NO